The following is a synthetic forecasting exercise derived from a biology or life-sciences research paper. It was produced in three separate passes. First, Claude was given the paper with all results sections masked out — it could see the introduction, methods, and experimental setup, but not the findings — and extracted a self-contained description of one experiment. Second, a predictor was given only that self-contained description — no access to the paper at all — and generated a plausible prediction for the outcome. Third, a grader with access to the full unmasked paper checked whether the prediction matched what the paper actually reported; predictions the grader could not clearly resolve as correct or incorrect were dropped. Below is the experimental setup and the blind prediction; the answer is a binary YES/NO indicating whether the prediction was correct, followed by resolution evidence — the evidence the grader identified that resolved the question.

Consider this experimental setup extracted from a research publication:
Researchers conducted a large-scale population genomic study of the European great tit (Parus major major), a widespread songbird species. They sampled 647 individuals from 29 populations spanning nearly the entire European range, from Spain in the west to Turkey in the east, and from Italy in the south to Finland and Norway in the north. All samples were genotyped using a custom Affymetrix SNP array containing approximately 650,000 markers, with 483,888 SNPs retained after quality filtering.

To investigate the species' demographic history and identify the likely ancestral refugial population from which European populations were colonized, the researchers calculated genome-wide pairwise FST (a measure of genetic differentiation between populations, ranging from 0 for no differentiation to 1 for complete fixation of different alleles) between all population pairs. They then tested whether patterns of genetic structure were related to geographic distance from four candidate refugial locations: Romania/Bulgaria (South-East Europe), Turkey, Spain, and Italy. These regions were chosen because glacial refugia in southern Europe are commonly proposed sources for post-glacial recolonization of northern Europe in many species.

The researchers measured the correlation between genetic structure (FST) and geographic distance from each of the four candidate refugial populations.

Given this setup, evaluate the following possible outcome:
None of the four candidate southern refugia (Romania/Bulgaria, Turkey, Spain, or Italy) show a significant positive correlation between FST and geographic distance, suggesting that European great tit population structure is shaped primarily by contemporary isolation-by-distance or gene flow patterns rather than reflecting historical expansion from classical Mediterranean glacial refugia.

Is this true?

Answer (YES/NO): NO